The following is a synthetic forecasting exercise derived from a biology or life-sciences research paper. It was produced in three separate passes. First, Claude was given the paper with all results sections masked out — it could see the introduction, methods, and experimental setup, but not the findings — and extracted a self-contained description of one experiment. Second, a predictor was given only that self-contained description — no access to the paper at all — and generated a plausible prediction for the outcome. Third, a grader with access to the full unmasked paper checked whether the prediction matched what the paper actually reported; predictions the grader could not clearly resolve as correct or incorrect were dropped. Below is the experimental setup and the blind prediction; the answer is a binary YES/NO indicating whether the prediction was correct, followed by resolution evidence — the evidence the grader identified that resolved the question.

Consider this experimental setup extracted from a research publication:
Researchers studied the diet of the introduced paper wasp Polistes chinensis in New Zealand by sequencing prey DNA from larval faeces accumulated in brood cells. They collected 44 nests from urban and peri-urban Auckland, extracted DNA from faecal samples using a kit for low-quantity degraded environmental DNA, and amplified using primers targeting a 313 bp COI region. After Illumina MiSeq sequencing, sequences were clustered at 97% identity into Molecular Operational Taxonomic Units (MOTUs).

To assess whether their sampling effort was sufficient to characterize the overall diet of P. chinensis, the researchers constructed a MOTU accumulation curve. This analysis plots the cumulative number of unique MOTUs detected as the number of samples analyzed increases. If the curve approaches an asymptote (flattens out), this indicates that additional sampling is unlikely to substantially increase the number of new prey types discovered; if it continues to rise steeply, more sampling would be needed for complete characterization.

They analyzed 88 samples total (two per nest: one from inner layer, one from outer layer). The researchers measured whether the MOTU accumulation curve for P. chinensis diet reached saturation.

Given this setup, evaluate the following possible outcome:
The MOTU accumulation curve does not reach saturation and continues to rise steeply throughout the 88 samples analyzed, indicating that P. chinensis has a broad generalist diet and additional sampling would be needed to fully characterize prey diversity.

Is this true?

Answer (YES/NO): NO